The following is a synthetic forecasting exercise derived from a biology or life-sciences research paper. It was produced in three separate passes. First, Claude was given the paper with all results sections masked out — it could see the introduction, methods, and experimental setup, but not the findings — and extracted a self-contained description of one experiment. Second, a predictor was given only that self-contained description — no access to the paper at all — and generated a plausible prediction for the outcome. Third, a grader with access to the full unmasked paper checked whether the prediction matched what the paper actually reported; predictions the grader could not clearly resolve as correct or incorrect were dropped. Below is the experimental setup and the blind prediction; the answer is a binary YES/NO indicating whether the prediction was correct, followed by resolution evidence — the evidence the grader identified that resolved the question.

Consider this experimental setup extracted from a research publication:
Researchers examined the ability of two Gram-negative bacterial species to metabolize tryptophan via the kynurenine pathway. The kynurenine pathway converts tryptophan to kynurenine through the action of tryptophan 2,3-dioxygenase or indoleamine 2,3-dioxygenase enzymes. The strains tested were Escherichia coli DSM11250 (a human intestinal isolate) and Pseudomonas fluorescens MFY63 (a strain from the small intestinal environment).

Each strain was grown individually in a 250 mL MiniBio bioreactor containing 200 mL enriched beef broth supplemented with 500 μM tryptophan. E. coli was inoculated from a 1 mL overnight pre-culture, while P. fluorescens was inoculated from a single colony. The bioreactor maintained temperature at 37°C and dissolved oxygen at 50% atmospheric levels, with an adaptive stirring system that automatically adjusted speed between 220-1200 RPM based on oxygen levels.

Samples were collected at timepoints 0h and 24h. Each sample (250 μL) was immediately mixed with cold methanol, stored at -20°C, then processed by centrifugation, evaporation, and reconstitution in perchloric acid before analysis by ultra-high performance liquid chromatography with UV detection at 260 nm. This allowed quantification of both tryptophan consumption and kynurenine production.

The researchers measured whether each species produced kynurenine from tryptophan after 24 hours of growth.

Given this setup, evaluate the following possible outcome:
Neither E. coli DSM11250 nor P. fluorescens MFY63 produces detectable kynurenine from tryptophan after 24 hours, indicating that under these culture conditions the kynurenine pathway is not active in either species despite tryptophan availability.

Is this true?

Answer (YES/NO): NO